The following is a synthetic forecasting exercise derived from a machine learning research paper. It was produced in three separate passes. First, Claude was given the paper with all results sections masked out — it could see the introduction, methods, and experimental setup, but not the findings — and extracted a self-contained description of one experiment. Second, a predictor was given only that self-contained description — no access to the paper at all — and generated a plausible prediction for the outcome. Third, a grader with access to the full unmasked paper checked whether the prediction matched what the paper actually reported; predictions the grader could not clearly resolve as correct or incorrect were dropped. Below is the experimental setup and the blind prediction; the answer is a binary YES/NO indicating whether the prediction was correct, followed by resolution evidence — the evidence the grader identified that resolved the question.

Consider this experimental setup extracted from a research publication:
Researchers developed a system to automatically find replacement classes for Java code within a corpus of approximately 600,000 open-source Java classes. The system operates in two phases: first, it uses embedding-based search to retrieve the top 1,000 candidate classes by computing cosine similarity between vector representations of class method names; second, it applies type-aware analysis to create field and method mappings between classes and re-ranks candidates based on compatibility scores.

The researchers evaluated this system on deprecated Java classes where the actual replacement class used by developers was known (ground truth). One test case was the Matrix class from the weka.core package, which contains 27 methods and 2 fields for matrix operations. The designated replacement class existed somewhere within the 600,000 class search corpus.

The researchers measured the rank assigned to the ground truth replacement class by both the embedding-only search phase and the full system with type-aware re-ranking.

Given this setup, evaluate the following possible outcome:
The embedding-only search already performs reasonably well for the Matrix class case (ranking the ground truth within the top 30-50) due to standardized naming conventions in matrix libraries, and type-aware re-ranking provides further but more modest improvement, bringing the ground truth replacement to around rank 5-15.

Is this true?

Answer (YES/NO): NO